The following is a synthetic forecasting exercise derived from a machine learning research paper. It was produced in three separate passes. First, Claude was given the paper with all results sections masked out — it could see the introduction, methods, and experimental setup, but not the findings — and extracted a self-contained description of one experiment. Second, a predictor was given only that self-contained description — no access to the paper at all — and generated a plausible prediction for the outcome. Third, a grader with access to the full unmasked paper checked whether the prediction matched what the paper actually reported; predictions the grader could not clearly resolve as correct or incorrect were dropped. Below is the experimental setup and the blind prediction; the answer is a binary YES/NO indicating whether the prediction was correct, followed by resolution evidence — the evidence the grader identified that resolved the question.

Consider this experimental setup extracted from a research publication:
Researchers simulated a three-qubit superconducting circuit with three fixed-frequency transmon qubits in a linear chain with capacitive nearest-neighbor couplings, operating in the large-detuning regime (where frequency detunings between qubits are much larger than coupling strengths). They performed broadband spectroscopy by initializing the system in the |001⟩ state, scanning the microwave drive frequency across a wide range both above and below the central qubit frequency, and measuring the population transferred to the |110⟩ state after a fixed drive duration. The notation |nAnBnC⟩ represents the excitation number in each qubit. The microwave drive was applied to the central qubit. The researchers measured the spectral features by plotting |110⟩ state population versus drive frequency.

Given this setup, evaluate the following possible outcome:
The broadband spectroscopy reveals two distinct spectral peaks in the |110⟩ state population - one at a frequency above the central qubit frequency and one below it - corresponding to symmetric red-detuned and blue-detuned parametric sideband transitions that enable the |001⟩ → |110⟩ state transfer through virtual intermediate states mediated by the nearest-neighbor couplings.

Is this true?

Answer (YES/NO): NO